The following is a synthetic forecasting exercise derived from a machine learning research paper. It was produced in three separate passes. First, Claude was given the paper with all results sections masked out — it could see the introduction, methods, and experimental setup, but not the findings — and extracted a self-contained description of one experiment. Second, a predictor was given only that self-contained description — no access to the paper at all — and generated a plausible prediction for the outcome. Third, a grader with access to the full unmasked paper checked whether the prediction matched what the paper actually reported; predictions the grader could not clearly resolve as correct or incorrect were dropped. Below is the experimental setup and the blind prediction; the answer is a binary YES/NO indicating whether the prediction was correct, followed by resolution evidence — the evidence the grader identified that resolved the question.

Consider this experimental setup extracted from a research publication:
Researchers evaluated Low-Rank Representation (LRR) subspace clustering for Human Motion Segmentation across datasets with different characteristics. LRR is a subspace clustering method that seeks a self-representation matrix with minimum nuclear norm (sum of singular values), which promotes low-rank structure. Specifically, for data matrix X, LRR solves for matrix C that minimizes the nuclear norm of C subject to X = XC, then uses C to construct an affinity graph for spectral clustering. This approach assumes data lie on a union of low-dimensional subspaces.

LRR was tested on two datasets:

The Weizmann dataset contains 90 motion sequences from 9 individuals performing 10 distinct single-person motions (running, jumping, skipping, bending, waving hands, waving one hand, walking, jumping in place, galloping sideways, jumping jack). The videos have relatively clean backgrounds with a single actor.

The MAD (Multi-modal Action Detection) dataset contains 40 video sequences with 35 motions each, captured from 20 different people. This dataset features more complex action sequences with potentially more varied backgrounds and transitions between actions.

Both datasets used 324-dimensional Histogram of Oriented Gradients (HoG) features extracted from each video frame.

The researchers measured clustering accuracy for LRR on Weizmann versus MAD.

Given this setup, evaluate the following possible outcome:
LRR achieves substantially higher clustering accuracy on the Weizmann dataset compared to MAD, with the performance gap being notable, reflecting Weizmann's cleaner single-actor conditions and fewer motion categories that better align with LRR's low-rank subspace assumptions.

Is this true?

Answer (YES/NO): YES